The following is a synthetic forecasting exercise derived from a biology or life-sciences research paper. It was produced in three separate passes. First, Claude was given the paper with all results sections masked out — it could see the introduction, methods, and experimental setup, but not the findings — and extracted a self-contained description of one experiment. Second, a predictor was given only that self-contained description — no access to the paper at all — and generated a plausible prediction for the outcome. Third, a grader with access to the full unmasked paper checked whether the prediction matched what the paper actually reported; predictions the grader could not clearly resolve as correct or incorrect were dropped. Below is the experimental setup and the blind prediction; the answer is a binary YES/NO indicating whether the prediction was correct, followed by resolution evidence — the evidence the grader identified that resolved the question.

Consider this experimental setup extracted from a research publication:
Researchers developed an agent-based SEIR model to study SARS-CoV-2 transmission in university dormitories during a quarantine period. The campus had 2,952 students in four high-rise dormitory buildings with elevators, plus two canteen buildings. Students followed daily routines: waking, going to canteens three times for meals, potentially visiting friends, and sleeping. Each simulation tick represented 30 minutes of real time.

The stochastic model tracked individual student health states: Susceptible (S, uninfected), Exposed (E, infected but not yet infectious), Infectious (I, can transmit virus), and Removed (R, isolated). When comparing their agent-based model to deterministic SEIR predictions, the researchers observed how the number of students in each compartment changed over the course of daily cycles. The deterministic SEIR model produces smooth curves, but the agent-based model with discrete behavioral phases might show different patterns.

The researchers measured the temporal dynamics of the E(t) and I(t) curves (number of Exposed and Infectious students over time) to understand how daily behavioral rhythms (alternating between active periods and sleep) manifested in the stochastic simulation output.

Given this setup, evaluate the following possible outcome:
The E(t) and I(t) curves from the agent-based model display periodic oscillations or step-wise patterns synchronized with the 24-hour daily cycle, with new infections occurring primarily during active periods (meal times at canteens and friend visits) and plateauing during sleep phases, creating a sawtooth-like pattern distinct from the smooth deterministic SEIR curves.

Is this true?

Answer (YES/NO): YES